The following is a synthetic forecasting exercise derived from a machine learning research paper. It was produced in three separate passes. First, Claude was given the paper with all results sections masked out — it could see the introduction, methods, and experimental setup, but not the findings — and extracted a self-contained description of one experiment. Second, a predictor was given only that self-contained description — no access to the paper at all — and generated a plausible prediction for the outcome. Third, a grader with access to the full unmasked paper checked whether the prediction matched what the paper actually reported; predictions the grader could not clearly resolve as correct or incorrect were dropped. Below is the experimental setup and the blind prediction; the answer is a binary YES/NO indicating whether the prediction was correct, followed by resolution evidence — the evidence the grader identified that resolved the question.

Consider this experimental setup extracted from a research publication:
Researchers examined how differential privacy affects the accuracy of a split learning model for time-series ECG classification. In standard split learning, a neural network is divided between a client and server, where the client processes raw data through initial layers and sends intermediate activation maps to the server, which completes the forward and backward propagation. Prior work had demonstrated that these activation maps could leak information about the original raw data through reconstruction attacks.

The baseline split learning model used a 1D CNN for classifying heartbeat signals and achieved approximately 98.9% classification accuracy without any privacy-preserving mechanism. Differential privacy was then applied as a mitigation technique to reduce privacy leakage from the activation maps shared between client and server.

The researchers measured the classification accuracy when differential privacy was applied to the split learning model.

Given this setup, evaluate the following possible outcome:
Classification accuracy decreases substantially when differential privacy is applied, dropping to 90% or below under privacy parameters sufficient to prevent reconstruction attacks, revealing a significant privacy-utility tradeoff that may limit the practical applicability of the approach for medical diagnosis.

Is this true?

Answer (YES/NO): YES